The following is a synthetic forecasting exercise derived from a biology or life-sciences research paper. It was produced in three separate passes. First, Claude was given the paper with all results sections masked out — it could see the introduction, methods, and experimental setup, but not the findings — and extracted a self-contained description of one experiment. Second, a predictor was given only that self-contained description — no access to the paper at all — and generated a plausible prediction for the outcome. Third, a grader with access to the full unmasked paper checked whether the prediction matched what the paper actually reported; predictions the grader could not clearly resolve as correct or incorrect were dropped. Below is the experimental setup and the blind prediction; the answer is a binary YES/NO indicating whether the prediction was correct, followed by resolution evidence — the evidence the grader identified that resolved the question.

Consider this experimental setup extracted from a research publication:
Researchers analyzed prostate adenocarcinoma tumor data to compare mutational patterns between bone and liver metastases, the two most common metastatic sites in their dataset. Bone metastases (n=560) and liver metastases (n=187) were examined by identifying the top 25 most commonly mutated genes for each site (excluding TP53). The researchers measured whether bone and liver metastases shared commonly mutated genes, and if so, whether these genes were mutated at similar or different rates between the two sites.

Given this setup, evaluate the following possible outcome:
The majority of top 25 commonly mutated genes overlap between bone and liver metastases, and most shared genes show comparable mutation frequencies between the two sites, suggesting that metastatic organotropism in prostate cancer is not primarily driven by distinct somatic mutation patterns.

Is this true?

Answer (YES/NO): NO